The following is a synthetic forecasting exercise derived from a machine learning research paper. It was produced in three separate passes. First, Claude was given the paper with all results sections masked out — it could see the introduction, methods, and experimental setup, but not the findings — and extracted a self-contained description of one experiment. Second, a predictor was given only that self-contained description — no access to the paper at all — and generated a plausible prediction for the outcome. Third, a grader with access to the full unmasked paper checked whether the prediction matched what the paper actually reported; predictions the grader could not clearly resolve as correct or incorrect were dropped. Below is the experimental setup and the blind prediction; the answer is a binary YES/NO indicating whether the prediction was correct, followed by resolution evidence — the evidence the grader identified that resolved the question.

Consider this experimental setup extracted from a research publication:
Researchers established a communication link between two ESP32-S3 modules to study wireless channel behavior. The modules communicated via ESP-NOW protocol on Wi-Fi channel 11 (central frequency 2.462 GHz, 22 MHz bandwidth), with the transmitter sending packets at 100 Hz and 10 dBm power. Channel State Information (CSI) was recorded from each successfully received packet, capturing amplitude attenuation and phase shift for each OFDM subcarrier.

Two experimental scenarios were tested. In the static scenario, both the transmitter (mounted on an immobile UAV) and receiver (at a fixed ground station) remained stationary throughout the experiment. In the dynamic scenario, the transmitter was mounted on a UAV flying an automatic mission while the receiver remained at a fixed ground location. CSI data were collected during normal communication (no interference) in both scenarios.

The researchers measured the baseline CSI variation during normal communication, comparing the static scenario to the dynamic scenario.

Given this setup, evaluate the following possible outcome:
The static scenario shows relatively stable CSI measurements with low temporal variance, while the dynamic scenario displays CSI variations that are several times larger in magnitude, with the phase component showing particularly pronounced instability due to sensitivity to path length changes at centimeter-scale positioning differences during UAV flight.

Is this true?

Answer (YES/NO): NO